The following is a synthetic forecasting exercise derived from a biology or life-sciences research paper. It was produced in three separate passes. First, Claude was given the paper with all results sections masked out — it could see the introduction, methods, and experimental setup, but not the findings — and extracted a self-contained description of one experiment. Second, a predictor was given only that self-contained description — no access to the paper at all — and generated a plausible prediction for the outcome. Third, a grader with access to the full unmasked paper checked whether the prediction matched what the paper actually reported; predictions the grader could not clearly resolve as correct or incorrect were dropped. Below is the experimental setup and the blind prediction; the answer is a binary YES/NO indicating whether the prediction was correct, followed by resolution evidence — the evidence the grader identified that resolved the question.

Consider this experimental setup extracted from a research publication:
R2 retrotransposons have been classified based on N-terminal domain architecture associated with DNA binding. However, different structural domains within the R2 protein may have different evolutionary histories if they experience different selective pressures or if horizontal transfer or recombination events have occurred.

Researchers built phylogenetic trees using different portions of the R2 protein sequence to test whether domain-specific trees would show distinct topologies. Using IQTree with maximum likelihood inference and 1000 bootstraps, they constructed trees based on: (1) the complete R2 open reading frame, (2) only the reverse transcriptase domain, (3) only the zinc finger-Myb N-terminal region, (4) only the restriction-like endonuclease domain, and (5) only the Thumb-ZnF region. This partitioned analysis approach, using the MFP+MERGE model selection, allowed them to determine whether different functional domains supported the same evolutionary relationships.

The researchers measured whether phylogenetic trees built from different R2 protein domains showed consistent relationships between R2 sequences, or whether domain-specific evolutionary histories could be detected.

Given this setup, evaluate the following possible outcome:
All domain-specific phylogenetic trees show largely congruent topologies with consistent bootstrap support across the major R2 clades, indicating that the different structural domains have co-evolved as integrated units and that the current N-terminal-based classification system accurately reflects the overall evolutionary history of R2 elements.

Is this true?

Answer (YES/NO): NO